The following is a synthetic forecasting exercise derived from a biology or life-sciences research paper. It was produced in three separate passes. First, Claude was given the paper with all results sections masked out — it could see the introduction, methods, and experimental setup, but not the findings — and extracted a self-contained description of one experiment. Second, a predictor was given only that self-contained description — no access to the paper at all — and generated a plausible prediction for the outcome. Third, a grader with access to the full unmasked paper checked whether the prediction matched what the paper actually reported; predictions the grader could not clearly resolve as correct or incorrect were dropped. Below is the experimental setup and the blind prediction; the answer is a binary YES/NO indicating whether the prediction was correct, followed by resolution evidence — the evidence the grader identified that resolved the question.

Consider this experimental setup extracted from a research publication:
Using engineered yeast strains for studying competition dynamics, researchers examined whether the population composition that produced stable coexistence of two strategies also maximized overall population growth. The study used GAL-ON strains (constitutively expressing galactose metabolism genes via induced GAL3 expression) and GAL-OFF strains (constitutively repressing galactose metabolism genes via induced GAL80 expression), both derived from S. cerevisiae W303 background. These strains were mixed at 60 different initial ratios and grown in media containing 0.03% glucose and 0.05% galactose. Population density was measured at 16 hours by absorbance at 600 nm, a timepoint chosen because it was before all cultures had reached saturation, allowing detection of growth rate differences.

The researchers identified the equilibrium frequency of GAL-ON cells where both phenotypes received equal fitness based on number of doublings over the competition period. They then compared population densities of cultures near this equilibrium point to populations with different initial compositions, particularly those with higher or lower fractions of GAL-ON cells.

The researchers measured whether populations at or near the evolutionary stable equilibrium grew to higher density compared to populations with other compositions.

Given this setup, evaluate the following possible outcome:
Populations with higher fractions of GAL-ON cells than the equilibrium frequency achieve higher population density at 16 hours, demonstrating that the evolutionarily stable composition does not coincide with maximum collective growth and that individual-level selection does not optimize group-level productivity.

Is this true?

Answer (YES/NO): YES